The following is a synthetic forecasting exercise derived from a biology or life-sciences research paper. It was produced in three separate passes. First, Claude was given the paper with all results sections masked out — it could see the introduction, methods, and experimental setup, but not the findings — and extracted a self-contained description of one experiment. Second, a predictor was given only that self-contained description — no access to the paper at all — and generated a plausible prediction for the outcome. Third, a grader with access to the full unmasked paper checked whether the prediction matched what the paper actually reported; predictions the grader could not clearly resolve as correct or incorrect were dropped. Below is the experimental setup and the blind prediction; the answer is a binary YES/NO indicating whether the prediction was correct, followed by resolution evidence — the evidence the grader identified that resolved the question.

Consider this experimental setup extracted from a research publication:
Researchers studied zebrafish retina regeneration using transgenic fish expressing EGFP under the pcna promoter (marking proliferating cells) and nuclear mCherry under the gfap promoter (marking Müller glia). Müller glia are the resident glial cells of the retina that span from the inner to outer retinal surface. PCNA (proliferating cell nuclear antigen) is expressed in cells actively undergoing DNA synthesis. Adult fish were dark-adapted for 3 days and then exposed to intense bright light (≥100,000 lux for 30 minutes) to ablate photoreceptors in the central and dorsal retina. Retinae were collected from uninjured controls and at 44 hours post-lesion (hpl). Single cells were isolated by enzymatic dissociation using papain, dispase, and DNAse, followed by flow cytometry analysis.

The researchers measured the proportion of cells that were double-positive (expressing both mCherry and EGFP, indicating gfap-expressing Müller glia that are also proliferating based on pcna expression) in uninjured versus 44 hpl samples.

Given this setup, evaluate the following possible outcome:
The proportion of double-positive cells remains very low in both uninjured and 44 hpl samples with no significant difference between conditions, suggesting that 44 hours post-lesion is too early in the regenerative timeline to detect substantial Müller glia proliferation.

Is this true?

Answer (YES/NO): NO